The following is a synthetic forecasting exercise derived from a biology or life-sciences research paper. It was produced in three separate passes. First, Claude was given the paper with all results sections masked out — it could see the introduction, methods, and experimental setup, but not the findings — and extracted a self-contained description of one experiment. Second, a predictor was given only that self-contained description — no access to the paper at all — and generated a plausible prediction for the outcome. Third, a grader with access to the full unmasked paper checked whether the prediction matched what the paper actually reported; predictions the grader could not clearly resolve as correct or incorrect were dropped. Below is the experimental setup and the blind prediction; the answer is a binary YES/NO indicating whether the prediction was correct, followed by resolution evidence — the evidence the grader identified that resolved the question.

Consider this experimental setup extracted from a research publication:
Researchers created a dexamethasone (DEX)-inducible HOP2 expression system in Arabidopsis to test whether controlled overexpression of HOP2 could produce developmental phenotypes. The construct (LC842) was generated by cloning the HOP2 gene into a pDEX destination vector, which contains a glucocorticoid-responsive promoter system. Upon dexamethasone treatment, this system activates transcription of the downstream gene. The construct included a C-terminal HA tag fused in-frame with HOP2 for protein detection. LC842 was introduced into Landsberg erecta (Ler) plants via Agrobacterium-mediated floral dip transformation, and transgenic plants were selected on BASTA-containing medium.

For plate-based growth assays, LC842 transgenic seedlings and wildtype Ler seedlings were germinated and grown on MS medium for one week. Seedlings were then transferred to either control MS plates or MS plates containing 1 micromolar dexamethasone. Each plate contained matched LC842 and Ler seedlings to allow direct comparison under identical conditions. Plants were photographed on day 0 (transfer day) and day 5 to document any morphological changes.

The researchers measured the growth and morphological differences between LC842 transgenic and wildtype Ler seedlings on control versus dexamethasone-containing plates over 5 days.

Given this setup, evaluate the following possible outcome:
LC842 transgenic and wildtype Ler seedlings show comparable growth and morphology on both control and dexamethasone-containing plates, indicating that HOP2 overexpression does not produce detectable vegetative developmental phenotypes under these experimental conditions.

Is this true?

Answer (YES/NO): NO